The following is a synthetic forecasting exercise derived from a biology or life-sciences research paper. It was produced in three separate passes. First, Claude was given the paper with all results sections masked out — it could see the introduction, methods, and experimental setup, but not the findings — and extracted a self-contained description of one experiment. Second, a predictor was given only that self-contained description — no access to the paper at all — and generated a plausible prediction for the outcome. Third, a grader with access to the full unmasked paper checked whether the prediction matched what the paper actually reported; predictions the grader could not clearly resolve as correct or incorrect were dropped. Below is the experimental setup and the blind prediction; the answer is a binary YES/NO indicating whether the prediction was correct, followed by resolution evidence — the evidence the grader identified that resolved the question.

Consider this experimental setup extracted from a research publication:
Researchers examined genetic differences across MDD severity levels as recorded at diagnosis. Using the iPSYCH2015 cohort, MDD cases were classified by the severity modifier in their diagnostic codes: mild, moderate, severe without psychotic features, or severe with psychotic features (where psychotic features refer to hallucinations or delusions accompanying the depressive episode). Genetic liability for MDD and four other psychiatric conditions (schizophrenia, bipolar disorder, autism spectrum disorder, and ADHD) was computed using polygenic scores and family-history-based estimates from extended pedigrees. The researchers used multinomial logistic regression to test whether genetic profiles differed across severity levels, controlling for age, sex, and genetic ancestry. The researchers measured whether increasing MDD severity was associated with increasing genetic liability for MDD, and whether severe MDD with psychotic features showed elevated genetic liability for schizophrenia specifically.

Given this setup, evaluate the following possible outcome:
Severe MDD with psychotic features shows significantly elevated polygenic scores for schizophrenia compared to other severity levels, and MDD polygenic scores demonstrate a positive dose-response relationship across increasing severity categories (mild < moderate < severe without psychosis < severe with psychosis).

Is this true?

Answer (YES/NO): NO